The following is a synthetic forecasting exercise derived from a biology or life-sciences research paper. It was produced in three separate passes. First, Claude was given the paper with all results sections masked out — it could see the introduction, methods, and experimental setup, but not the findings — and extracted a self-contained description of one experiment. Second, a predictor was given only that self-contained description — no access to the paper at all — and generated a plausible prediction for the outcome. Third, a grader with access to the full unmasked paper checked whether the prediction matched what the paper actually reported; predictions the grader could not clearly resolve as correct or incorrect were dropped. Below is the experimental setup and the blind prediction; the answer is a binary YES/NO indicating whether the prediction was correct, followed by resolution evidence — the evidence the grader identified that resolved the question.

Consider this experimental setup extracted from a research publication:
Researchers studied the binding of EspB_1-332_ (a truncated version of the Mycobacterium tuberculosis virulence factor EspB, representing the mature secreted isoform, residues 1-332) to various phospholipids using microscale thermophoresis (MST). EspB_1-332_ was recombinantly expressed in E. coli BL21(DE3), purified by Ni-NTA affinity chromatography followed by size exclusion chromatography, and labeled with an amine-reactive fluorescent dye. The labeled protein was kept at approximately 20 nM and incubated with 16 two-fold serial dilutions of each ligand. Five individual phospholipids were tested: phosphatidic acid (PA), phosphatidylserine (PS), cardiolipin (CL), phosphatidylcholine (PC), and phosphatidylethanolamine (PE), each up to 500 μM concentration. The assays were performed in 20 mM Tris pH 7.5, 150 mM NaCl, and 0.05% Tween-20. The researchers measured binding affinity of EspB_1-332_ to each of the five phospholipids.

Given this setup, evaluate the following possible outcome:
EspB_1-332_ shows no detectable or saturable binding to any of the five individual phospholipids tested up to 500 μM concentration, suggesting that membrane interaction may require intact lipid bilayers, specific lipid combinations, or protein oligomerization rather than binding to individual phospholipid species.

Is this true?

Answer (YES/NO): NO